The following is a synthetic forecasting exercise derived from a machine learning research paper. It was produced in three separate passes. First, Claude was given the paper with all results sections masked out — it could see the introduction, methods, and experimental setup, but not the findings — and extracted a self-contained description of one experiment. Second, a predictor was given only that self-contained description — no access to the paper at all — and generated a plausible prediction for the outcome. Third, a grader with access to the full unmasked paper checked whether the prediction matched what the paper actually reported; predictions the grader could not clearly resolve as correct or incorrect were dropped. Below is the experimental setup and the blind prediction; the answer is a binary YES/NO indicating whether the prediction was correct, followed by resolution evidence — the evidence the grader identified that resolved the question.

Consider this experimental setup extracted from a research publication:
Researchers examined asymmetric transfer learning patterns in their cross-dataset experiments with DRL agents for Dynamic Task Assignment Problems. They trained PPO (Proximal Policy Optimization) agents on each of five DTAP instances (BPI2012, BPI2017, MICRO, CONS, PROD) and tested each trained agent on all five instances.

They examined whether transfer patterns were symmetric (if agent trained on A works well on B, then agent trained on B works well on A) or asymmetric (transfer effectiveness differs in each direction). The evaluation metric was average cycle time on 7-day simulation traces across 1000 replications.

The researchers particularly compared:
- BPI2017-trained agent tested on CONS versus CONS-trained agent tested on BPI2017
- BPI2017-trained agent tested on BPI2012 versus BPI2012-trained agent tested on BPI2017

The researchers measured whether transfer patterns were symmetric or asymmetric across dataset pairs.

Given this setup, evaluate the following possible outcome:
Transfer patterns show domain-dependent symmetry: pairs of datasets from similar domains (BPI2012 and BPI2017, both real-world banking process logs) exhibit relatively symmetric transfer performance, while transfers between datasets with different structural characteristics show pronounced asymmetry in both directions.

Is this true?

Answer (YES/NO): NO